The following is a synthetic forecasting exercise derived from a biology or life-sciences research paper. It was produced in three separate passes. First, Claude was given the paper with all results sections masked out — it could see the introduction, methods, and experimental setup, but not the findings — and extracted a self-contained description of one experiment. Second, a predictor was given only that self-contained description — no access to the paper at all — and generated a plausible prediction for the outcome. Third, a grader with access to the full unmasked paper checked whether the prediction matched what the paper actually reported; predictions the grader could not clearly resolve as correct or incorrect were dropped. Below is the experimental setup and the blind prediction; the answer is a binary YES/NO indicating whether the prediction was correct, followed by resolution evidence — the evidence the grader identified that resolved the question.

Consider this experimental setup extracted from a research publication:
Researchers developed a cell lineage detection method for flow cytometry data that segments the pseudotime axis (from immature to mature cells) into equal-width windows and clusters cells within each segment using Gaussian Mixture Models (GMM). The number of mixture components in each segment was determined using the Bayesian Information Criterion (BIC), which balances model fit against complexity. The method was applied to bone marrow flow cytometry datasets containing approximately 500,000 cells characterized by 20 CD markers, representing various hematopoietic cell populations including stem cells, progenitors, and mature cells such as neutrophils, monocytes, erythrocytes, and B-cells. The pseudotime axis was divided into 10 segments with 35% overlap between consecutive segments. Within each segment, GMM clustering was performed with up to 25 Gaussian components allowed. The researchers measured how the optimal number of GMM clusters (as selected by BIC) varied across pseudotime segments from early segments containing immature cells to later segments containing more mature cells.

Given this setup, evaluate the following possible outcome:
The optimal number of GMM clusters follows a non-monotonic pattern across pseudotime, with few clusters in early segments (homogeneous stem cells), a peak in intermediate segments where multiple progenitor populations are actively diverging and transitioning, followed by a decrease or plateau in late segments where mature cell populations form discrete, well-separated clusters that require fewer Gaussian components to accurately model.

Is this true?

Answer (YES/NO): NO